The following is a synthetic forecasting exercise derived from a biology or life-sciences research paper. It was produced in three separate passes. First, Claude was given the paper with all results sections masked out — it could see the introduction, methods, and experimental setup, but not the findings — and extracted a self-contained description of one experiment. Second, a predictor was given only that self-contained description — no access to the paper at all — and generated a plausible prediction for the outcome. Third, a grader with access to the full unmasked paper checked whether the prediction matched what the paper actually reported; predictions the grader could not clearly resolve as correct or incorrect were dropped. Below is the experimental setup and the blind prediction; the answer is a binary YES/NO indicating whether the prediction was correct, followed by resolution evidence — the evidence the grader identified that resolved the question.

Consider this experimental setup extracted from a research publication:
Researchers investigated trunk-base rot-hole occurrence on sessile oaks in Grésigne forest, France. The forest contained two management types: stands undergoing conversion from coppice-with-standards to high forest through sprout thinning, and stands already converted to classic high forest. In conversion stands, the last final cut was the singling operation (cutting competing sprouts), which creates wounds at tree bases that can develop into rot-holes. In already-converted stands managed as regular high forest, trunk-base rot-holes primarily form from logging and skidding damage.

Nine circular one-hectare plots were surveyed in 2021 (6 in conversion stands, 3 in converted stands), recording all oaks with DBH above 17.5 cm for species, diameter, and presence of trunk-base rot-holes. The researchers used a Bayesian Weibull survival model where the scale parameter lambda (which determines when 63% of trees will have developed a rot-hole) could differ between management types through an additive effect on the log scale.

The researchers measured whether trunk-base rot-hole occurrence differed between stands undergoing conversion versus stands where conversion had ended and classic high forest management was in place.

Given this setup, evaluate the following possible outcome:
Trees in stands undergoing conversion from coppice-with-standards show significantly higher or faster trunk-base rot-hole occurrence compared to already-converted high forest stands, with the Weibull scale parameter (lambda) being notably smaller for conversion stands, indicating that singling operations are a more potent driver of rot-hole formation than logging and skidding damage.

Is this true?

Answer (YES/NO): YES